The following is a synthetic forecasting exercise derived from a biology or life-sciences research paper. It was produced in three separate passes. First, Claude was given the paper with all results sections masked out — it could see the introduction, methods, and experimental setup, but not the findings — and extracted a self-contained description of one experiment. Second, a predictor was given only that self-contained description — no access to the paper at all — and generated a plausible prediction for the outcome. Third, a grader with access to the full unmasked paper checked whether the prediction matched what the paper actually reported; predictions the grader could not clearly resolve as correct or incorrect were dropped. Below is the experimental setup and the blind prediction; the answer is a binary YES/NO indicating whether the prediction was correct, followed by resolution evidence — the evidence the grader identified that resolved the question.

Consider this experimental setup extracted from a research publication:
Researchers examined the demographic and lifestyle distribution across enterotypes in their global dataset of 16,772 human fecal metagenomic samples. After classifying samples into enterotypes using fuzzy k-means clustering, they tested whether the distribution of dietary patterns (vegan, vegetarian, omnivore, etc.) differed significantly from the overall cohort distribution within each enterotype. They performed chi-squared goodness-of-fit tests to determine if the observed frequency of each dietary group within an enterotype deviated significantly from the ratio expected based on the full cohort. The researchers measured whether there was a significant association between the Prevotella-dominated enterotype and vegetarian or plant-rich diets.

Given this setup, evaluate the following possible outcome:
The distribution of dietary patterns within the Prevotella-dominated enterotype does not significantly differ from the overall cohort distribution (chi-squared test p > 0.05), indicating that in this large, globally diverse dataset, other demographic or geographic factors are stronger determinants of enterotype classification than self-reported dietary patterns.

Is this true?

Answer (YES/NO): NO